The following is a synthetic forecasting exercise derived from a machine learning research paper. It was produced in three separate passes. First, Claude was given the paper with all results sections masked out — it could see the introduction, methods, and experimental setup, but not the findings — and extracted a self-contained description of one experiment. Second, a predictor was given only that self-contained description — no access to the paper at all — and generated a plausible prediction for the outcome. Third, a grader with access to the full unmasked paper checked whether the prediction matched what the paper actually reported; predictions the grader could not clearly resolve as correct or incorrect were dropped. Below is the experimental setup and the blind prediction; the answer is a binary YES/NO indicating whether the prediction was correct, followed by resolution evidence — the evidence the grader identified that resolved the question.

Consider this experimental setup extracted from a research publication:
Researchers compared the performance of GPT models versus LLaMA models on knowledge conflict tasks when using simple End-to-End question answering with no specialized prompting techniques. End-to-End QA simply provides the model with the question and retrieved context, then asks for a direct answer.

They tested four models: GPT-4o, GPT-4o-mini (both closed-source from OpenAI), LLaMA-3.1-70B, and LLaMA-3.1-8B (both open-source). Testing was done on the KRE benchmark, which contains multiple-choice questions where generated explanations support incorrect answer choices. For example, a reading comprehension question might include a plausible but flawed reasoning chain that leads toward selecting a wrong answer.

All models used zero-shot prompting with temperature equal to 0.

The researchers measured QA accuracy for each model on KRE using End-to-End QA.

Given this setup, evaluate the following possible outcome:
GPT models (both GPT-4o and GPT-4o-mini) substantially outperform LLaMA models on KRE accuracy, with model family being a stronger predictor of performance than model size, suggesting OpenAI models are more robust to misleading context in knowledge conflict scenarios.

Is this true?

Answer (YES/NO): YES